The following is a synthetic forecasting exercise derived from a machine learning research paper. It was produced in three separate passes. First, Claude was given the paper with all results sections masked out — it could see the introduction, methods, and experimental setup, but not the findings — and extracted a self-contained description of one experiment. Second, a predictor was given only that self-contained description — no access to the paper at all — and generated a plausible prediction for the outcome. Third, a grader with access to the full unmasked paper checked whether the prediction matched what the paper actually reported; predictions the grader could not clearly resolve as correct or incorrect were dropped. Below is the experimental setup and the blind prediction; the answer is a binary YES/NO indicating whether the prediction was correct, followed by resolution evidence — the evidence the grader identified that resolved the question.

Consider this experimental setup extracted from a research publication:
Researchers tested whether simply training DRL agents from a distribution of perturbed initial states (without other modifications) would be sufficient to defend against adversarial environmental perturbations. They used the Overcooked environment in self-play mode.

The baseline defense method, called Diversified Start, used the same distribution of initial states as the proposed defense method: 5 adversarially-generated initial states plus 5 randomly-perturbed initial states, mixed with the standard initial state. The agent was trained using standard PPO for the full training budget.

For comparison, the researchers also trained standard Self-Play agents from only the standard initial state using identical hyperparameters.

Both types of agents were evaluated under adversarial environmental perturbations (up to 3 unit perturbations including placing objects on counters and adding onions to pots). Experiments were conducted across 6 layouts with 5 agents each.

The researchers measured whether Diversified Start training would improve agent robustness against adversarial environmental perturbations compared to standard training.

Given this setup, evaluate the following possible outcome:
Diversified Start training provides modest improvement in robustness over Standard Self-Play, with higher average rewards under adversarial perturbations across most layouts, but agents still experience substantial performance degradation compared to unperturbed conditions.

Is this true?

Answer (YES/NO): NO